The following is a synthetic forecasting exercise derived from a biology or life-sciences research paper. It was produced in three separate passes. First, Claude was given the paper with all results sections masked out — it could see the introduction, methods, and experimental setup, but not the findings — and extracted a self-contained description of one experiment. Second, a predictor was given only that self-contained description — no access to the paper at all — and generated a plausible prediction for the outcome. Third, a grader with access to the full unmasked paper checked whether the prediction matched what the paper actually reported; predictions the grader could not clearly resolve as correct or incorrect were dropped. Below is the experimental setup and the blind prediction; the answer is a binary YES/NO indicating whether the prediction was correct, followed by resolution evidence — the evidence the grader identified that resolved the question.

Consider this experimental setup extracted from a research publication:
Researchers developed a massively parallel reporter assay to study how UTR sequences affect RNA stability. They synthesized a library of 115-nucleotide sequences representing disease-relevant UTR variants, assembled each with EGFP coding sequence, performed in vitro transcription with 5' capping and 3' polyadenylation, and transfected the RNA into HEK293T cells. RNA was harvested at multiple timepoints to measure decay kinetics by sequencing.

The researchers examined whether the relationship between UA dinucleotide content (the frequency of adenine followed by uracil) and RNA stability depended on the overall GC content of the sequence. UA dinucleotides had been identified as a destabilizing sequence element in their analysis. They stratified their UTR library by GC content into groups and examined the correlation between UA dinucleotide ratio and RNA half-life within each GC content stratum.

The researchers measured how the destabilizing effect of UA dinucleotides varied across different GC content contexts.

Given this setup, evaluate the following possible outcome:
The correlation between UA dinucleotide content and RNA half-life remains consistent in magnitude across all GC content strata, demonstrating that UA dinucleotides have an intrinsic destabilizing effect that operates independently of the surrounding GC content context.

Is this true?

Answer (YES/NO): NO